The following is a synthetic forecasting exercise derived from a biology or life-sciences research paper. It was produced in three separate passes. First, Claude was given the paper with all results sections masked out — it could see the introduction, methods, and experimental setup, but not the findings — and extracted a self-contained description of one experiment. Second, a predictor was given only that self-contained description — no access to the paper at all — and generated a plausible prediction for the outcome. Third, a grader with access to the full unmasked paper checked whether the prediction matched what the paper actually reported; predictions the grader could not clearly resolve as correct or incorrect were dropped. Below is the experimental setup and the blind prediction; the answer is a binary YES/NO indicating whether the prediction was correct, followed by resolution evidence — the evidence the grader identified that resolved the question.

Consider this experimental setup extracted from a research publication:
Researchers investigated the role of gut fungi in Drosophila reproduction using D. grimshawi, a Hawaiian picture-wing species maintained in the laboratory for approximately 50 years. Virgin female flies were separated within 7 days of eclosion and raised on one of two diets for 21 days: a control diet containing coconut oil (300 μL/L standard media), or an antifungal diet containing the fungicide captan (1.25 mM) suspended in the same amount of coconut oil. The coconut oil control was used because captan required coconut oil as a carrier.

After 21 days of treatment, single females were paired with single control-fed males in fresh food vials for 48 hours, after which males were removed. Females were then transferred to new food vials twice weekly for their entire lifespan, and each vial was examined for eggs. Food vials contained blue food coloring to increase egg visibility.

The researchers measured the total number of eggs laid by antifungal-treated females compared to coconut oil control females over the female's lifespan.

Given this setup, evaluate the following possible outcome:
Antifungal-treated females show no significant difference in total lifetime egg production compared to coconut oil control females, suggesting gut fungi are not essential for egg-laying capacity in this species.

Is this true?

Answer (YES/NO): NO